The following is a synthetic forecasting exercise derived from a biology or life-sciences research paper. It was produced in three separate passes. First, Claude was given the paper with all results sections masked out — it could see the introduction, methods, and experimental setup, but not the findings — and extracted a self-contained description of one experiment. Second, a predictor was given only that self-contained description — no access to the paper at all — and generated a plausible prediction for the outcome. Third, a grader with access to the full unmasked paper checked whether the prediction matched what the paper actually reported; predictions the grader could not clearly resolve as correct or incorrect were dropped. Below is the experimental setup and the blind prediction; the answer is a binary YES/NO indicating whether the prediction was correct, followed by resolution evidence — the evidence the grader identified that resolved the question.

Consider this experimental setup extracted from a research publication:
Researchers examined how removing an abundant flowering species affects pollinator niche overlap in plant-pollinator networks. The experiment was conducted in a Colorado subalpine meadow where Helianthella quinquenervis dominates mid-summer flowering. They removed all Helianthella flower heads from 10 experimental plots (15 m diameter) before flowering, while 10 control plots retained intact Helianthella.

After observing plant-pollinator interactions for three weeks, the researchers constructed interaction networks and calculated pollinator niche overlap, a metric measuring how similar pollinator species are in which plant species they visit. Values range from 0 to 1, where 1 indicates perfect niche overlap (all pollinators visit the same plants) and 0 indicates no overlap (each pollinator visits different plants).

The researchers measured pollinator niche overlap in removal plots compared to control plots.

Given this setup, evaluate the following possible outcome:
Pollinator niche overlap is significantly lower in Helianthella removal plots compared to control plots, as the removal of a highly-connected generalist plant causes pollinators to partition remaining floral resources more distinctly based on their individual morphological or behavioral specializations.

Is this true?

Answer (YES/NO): NO